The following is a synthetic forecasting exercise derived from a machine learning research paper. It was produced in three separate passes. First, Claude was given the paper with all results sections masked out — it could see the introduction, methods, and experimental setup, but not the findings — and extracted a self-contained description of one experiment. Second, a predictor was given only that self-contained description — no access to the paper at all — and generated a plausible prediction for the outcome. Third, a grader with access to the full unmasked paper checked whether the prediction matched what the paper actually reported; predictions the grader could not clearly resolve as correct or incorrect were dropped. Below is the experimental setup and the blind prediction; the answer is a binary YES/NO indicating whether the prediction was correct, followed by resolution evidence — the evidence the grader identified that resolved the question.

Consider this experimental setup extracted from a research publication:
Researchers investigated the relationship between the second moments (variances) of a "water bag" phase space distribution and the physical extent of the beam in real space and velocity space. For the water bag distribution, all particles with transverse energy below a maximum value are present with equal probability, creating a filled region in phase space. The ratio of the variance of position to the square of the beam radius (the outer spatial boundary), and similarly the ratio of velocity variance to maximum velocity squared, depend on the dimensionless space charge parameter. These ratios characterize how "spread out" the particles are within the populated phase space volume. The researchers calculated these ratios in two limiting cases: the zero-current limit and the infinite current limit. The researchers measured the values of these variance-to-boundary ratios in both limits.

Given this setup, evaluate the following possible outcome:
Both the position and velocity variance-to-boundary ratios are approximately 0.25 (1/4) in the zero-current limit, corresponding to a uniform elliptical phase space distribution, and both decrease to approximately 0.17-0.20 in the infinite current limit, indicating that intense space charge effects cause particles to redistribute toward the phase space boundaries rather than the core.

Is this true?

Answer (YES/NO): NO